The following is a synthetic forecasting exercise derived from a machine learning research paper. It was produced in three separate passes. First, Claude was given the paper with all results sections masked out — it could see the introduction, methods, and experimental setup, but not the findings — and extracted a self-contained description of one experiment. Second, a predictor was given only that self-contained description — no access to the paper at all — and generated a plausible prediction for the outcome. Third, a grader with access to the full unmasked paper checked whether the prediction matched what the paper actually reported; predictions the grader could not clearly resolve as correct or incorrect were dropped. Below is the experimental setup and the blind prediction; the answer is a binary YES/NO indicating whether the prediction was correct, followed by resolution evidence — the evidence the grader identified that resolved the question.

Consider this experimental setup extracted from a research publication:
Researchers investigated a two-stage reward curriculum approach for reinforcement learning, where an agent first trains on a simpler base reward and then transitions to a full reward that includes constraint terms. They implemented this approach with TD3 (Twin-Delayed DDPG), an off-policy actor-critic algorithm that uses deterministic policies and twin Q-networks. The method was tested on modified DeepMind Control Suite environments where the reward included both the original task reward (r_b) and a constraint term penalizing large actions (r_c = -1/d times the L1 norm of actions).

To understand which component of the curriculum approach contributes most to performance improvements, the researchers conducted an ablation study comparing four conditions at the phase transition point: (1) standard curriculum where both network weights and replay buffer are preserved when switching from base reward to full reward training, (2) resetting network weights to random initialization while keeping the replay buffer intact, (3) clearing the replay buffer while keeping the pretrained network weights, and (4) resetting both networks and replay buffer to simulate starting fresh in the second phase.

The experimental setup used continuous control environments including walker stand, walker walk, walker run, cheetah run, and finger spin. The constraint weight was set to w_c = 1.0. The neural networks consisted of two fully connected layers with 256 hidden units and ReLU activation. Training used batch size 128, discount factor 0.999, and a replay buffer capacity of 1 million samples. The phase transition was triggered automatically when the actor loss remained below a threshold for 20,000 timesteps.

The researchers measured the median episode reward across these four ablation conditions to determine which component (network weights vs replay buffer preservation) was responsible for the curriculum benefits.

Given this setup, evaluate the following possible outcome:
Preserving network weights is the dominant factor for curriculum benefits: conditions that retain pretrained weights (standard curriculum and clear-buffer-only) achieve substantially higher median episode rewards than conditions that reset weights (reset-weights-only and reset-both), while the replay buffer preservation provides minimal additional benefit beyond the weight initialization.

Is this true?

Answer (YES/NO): YES